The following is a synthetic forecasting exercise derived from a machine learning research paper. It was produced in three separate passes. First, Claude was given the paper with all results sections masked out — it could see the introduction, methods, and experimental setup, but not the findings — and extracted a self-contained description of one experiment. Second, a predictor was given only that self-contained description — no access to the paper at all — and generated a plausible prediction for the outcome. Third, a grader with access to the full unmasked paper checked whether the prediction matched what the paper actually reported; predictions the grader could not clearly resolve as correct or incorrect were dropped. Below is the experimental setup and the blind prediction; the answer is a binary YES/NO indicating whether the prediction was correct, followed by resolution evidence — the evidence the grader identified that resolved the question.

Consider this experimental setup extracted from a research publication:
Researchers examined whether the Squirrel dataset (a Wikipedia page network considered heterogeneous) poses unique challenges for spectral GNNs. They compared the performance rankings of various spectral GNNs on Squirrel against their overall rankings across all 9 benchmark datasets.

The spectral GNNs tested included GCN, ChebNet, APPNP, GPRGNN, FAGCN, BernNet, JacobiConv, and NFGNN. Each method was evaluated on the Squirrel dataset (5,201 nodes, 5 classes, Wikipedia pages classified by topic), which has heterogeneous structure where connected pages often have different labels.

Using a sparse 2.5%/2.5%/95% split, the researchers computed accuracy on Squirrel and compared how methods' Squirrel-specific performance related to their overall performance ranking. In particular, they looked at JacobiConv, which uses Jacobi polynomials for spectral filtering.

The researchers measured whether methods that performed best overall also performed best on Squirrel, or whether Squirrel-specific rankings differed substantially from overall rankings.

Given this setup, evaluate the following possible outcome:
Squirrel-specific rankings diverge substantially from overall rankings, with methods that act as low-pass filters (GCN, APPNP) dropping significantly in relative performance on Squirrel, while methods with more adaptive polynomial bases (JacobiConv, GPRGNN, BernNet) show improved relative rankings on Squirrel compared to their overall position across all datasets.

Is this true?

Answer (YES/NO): NO